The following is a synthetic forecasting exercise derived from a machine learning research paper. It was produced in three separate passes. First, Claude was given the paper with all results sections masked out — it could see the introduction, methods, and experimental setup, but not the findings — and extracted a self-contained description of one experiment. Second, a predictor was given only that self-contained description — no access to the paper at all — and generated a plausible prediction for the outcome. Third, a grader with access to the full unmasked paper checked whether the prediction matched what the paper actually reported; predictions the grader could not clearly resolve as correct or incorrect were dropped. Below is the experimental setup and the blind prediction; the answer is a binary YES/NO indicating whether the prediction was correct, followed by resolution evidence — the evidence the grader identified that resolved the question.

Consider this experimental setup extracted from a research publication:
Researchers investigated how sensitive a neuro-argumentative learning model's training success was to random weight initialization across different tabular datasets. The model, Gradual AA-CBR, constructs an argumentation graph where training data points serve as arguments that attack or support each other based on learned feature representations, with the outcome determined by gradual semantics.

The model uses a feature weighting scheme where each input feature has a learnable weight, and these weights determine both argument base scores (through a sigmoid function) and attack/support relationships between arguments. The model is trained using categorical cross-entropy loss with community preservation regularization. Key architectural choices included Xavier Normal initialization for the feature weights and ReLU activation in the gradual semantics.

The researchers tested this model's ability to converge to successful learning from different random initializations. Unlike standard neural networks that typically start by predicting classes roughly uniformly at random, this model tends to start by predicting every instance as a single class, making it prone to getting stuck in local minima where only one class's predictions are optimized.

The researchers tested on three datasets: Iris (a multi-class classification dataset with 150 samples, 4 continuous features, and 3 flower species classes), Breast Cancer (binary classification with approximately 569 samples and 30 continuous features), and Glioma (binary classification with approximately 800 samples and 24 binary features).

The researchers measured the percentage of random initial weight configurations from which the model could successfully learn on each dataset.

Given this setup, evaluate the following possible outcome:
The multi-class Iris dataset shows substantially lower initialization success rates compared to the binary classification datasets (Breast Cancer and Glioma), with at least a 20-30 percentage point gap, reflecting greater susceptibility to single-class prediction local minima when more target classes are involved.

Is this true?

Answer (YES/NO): NO